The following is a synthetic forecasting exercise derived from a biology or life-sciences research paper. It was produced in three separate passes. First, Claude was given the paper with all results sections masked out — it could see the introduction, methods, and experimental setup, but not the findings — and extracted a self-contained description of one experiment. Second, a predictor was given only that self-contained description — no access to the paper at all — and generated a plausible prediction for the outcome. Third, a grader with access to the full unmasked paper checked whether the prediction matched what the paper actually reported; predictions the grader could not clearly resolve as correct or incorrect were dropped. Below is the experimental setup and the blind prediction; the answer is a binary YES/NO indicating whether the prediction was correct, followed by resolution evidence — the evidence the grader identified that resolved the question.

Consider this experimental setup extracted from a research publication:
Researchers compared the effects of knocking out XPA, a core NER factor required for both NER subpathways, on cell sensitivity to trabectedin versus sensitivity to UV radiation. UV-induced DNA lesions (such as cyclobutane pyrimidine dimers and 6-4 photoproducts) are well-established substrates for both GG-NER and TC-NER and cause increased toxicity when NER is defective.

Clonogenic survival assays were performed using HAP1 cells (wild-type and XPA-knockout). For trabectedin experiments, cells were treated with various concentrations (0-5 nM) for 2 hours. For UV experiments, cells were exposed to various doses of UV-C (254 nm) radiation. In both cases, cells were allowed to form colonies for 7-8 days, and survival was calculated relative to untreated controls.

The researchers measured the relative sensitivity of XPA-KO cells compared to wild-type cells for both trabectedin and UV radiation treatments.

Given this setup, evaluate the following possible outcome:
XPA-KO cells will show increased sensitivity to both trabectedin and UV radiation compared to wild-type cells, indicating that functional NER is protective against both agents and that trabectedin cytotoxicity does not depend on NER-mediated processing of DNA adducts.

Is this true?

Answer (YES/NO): NO